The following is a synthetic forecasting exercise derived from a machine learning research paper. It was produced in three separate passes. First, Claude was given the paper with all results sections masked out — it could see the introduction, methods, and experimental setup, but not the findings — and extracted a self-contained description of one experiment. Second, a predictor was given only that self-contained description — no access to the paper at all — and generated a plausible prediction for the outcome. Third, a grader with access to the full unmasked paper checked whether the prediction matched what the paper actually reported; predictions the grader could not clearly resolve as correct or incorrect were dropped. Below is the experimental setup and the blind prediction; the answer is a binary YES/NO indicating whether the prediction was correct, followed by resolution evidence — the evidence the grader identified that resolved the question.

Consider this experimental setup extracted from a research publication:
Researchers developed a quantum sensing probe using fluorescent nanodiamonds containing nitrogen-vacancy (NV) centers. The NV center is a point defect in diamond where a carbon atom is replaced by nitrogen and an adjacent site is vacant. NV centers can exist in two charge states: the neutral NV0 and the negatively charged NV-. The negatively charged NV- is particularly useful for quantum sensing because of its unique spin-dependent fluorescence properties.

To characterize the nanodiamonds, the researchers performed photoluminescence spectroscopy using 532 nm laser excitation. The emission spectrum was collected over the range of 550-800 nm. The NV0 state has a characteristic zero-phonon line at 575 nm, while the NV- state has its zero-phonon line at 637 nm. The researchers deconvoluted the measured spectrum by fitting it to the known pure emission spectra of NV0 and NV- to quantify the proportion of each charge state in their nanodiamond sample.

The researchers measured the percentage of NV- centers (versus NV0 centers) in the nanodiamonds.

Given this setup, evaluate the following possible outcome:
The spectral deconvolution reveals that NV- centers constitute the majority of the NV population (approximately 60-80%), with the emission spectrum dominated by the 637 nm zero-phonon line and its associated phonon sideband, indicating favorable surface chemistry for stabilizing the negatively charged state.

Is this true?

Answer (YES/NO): NO